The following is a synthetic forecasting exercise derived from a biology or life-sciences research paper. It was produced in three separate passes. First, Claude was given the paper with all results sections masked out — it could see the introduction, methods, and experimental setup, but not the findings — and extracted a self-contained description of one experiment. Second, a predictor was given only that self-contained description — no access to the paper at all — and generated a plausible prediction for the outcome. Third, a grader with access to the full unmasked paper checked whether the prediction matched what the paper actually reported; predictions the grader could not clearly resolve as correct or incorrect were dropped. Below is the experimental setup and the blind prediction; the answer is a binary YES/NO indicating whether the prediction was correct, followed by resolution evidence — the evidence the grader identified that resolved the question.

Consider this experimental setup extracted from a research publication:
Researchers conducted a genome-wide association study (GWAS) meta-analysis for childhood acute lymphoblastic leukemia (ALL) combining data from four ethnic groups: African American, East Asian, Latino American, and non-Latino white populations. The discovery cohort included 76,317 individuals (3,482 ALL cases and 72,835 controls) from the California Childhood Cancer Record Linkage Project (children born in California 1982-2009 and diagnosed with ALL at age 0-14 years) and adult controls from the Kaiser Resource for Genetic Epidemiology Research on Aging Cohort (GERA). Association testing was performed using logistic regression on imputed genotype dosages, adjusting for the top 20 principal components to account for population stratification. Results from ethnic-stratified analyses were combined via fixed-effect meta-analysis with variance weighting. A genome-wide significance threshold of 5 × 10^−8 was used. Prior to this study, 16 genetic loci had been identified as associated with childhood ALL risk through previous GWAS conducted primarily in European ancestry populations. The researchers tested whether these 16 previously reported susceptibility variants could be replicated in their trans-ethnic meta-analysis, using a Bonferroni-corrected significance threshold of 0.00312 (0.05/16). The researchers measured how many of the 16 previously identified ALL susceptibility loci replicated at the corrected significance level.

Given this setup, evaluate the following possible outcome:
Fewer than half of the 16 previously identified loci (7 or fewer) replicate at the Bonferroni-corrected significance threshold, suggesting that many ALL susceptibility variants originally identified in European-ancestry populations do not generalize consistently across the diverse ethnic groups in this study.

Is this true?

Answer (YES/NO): NO